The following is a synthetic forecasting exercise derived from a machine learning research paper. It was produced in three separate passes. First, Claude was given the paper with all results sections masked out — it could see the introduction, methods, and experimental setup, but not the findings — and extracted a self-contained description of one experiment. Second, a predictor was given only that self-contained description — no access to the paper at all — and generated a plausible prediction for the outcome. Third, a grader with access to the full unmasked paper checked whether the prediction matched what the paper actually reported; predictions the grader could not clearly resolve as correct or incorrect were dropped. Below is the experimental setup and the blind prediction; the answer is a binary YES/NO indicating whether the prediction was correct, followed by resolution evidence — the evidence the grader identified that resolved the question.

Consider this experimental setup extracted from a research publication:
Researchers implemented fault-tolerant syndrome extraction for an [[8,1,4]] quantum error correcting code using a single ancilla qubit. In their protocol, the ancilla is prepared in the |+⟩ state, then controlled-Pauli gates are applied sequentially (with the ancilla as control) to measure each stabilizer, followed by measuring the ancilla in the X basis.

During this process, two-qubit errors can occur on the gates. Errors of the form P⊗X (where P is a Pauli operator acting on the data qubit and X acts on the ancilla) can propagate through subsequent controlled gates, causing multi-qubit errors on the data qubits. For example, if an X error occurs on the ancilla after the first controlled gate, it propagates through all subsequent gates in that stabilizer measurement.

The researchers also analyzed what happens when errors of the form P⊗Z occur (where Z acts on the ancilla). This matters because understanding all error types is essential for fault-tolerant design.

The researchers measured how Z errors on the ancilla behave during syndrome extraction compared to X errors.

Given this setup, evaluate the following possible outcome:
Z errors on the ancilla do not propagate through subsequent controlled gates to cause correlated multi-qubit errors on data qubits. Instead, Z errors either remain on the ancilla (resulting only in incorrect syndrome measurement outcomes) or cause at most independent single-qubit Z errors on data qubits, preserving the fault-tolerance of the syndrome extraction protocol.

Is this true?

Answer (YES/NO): NO